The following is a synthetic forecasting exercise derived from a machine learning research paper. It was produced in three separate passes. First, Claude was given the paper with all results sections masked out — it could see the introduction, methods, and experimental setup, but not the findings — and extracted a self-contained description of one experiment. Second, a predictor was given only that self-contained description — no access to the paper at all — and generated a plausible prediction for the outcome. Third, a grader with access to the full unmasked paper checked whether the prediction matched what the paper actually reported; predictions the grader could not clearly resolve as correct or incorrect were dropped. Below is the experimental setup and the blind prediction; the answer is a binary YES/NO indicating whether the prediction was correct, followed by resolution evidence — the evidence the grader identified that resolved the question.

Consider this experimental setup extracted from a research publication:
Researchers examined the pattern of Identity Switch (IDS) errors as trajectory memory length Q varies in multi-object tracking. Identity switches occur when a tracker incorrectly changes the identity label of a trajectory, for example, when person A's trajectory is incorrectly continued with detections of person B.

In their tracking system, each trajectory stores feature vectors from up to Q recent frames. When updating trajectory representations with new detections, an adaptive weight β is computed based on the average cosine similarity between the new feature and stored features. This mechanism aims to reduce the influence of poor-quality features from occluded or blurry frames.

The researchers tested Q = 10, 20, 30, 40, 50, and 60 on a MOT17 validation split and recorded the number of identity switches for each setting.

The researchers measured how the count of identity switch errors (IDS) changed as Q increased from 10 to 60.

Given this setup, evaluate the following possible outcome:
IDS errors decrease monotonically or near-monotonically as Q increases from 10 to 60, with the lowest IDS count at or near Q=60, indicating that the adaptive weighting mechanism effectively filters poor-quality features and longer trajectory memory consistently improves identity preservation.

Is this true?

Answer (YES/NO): NO